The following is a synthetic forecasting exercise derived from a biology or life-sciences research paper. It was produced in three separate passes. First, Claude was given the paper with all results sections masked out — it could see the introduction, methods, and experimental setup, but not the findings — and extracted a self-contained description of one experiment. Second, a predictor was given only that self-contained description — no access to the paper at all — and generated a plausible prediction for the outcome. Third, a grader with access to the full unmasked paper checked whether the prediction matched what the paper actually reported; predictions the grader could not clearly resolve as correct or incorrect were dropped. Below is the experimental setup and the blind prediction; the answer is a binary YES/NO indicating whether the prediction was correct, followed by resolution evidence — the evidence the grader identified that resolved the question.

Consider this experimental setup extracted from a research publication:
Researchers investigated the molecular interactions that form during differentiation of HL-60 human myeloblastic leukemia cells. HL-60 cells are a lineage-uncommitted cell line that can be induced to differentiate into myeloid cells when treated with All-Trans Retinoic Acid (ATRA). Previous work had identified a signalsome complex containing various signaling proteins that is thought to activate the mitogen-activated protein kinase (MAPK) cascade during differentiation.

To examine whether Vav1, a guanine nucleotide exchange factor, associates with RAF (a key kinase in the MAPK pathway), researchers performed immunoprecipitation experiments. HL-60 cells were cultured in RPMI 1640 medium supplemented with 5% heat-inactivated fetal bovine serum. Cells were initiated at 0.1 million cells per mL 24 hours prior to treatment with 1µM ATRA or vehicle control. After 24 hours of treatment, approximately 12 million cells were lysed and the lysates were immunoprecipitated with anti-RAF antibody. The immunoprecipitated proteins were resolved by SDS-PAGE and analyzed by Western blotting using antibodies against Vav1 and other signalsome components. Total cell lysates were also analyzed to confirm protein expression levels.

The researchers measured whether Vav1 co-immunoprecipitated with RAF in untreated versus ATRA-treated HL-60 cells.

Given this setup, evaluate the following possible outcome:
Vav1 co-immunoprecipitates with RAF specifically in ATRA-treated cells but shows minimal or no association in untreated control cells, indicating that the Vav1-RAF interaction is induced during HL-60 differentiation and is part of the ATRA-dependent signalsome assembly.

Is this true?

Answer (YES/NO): YES